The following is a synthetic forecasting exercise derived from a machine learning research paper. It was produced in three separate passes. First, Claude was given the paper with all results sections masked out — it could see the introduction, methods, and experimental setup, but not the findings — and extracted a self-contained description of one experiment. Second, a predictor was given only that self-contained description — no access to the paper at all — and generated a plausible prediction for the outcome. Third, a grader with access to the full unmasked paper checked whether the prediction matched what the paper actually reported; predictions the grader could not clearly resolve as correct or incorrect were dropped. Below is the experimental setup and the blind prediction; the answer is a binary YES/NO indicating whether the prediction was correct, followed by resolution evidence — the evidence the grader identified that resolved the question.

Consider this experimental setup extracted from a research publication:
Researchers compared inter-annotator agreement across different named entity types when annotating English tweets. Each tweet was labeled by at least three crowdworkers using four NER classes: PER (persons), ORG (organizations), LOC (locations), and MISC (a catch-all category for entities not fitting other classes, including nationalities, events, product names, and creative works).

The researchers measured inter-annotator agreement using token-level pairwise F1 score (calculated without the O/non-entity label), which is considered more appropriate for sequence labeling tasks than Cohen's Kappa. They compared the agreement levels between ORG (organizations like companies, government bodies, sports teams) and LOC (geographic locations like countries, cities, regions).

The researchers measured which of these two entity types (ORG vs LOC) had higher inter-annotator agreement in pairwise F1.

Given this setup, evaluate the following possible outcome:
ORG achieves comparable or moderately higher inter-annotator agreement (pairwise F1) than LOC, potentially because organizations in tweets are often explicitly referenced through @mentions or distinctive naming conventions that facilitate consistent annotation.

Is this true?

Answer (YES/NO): NO